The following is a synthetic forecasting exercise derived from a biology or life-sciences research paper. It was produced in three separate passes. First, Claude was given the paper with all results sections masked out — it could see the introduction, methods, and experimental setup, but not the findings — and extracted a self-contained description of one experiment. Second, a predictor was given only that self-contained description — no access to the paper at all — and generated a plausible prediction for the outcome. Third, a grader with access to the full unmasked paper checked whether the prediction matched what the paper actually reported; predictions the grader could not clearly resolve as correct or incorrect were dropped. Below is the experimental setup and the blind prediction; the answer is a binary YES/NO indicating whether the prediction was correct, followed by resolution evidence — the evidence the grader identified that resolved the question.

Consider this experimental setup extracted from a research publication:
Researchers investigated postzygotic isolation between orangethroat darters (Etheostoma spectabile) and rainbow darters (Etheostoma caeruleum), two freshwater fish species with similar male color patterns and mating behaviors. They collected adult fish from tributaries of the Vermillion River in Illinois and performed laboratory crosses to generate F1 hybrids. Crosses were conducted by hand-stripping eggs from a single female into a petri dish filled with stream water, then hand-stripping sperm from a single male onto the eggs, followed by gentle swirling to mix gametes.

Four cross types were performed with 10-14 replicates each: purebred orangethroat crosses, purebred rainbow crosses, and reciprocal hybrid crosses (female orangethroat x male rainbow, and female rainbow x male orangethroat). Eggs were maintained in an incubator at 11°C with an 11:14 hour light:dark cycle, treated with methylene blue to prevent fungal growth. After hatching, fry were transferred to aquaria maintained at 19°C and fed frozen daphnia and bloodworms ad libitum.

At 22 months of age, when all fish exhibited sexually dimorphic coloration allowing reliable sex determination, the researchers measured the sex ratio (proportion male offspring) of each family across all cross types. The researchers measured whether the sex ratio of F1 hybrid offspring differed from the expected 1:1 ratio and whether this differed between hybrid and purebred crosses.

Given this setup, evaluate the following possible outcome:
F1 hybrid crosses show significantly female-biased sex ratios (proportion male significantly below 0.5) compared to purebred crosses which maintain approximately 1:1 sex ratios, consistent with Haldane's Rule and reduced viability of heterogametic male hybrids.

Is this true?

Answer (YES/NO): NO